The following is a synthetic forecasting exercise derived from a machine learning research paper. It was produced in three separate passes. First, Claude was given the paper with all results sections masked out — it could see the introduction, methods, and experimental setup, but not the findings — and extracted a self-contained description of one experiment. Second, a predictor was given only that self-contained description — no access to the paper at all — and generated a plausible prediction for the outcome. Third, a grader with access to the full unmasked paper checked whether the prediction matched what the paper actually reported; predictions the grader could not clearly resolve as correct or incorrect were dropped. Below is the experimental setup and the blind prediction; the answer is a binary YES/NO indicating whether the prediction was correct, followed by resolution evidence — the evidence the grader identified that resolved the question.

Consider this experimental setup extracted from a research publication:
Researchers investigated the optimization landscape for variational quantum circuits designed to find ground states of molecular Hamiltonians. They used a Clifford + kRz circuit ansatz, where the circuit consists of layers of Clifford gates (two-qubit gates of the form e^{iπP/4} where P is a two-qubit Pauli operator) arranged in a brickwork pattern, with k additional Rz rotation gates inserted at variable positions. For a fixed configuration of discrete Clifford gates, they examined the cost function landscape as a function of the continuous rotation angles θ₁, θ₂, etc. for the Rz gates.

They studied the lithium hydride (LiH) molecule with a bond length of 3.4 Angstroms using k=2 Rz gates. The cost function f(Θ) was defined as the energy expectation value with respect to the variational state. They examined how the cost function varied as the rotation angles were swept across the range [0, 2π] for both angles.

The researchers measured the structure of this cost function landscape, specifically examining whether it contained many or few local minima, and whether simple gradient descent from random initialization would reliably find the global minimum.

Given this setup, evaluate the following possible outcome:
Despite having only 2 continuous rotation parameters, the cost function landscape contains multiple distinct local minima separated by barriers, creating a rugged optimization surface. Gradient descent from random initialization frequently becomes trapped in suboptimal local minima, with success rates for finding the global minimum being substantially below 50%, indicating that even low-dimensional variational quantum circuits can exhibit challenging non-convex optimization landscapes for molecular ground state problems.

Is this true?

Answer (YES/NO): NO